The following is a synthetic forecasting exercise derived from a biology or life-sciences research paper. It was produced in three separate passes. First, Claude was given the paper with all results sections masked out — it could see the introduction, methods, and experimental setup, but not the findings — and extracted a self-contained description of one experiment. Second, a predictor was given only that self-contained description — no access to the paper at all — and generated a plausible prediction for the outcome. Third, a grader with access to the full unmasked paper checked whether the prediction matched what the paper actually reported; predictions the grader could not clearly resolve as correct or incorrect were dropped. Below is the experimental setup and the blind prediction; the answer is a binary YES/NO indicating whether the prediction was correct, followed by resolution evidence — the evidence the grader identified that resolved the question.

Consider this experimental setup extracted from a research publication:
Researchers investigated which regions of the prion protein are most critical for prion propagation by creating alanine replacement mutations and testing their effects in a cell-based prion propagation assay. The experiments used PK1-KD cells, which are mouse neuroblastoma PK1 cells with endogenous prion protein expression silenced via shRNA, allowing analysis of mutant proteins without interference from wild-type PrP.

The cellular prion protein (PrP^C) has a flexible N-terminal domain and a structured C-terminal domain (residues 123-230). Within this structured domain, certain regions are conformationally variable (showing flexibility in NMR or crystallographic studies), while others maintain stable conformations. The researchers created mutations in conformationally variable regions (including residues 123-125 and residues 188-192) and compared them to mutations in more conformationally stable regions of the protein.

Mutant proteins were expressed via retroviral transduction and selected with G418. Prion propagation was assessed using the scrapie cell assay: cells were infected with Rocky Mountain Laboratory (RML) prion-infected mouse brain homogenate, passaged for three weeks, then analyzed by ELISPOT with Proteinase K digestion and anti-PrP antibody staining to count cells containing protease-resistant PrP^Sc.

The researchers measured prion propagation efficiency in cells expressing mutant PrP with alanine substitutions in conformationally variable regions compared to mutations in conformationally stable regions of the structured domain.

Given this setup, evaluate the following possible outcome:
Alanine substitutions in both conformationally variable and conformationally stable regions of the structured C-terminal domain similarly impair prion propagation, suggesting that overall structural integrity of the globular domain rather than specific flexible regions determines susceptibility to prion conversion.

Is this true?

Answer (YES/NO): NO